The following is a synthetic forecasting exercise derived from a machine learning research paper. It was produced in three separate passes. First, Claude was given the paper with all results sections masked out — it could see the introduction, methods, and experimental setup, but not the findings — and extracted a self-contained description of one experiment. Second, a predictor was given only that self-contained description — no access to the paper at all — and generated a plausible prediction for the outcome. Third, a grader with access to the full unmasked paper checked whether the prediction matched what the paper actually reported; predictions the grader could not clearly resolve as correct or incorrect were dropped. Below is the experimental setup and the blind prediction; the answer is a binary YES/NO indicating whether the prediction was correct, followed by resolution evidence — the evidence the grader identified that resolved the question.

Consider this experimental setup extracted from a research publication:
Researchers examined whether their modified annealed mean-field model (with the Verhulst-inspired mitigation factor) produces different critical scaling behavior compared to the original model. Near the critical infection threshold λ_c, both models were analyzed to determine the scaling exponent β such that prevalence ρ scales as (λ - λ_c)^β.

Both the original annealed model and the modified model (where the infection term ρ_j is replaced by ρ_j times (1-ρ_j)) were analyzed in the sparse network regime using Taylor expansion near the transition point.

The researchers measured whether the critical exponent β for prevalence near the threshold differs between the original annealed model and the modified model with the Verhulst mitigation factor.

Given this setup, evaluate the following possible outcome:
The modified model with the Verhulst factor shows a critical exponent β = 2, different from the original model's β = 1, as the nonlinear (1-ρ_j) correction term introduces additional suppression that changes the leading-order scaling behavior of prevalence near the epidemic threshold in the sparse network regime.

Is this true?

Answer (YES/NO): NO